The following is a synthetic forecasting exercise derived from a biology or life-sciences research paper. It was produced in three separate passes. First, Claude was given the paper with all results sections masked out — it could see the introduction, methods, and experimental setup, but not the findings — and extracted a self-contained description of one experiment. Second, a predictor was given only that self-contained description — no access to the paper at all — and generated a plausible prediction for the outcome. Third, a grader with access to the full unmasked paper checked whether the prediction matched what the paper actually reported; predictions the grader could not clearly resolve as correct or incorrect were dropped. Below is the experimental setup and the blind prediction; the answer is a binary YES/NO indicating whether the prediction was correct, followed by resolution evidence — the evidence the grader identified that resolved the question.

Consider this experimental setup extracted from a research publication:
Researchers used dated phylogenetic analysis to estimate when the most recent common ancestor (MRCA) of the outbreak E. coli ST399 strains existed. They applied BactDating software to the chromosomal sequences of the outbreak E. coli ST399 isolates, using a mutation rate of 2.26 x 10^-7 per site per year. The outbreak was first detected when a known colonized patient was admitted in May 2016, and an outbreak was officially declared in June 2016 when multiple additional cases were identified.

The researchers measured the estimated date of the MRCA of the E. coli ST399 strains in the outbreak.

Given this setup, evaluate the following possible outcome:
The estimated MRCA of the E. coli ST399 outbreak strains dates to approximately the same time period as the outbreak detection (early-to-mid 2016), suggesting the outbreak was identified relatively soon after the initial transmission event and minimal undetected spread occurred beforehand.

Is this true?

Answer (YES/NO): NO